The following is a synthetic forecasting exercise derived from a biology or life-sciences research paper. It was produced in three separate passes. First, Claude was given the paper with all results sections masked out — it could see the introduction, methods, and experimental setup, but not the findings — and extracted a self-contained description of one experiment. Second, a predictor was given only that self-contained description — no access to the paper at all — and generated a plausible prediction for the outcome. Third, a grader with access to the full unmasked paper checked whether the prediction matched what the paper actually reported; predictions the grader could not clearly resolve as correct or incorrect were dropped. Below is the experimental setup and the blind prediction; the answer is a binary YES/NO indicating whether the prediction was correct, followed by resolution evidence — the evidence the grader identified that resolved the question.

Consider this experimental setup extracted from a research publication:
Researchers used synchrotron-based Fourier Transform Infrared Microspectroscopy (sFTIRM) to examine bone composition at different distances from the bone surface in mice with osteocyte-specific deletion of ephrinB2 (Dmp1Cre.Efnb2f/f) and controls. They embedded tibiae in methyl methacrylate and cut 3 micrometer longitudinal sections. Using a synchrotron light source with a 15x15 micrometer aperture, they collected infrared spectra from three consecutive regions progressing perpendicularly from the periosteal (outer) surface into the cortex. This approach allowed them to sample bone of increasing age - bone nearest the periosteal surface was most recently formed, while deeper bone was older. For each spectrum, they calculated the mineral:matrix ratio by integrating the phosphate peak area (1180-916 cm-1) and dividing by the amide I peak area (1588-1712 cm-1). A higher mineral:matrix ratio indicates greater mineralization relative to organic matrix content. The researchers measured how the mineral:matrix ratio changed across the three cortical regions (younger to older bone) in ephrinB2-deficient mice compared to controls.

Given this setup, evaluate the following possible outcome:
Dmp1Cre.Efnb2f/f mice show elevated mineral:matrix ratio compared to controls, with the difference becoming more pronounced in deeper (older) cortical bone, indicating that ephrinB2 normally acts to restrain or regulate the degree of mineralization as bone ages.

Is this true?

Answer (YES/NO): NO